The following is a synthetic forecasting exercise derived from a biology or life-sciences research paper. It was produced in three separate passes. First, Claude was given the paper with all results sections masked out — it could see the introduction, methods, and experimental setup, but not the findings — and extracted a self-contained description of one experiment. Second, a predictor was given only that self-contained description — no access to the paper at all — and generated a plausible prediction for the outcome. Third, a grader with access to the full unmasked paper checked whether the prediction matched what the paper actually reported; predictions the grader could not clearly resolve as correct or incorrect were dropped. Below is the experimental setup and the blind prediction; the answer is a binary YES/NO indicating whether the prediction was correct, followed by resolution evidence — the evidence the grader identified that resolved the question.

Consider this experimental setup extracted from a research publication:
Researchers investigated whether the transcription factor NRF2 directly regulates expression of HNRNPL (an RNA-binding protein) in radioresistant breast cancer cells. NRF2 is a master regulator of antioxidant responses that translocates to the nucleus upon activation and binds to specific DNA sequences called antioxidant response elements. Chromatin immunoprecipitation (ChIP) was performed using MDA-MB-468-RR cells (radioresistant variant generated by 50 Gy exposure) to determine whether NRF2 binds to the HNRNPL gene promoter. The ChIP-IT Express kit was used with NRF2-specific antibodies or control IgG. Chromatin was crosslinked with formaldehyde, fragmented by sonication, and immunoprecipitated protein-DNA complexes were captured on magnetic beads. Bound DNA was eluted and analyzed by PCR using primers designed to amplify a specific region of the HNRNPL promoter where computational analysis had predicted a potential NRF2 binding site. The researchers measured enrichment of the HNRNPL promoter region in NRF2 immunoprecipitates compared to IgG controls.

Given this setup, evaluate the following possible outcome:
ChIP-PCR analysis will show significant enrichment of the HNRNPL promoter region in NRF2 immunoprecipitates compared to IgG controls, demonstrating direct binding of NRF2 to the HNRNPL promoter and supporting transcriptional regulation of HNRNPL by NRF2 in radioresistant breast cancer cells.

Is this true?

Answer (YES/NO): YES